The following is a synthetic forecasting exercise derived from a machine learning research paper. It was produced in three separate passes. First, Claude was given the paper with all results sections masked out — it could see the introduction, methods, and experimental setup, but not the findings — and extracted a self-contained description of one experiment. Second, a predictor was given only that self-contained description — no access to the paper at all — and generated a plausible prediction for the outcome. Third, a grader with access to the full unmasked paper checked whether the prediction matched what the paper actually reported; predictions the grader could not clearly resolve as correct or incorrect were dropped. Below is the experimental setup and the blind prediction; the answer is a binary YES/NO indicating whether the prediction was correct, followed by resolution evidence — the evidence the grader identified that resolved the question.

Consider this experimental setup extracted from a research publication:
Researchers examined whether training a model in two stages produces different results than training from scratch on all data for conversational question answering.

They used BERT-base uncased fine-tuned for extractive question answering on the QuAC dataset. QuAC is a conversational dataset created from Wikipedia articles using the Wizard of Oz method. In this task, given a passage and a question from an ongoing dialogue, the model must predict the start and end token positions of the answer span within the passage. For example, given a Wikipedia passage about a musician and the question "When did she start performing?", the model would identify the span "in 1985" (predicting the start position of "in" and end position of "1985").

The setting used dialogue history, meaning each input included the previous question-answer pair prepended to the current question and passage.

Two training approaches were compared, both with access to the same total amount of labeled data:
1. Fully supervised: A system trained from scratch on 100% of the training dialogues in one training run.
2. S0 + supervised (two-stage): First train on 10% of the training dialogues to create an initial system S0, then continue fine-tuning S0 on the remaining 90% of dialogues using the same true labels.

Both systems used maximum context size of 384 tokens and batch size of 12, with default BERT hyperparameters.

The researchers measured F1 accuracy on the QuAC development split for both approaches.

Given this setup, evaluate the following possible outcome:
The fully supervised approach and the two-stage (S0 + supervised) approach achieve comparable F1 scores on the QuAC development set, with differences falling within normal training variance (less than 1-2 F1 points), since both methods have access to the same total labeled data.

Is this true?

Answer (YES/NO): YES